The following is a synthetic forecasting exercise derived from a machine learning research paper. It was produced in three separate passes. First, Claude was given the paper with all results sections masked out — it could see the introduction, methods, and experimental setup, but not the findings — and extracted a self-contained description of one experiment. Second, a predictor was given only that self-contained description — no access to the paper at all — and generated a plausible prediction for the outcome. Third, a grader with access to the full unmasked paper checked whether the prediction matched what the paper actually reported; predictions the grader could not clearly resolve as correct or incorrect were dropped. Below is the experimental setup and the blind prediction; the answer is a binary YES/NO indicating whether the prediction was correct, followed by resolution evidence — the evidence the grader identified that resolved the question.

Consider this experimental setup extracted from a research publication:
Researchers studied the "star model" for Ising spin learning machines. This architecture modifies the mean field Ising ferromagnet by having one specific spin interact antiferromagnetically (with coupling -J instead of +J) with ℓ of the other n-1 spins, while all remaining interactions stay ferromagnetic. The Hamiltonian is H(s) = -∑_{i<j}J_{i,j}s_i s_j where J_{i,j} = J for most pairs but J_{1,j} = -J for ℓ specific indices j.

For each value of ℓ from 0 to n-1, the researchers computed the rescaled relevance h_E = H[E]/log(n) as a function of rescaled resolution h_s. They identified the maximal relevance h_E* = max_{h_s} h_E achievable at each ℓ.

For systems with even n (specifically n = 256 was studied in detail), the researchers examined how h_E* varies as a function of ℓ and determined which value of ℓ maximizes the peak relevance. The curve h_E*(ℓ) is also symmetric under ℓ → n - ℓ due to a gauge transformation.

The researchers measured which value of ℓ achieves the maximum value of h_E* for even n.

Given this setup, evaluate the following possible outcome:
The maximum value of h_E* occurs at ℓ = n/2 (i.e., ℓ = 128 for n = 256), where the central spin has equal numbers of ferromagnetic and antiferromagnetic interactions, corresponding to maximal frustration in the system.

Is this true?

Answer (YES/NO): YES